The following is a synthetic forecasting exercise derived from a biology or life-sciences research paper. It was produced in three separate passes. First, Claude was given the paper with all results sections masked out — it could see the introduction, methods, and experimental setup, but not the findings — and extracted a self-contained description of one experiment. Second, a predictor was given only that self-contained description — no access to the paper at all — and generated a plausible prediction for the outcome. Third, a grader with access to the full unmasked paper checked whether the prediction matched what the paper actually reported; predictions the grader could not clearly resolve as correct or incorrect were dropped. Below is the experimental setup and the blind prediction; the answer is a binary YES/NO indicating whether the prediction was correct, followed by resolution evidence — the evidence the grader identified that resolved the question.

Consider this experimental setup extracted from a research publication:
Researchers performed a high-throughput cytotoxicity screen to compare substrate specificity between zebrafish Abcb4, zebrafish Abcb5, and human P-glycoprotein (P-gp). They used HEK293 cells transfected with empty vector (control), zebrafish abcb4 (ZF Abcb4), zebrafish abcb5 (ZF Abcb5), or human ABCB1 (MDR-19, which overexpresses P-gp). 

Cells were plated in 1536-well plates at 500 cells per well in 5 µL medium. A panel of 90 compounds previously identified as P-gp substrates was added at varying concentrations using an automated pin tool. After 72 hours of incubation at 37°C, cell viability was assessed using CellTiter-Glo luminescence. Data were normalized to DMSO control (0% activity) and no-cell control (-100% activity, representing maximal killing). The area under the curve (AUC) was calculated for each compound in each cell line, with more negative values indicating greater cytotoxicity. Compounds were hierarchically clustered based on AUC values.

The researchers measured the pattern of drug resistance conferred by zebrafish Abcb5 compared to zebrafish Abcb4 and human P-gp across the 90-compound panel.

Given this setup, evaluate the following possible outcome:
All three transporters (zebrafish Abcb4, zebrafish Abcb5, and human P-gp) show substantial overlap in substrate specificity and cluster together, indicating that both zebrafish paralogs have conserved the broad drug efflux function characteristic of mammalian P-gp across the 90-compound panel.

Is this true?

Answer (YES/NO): NO